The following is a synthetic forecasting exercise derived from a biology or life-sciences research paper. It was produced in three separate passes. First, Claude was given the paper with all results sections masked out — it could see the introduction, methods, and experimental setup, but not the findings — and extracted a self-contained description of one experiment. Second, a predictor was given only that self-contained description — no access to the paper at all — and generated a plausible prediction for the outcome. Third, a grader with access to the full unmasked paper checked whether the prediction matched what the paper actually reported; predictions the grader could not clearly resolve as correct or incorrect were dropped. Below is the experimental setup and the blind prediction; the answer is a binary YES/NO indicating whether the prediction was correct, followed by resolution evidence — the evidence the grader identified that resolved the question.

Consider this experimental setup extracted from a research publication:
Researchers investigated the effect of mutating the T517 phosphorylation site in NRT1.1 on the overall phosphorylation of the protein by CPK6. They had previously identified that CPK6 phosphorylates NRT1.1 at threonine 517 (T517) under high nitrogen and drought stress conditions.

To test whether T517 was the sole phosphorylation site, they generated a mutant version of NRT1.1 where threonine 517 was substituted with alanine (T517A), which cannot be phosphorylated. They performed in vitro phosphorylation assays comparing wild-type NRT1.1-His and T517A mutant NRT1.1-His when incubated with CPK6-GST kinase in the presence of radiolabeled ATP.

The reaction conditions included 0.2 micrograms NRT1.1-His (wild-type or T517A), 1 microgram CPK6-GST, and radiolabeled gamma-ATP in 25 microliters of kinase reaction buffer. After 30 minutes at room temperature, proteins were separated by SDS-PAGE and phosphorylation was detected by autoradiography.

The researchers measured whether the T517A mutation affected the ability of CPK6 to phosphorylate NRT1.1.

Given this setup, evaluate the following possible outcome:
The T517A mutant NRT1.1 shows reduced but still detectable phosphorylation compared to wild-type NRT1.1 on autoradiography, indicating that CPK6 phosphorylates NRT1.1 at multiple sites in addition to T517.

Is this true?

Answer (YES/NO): NO